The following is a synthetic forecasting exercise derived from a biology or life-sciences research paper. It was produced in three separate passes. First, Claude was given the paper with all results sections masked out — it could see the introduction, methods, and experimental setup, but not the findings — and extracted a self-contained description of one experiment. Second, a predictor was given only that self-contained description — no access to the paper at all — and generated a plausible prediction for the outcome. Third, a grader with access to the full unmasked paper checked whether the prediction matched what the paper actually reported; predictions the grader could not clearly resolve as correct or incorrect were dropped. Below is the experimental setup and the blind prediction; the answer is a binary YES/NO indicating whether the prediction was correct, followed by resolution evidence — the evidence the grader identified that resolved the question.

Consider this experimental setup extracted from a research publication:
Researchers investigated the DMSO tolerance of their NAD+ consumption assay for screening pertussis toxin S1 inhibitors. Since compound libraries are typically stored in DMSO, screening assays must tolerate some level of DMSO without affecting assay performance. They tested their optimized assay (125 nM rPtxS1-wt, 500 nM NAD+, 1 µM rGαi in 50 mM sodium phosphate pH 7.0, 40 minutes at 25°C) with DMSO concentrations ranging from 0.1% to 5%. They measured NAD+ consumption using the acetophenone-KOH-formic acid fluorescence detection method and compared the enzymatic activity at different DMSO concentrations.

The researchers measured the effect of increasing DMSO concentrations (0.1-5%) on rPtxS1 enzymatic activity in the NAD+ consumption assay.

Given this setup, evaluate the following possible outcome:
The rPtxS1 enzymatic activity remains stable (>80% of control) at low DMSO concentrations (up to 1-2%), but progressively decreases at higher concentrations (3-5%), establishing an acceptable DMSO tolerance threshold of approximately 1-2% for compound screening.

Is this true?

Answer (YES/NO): NO